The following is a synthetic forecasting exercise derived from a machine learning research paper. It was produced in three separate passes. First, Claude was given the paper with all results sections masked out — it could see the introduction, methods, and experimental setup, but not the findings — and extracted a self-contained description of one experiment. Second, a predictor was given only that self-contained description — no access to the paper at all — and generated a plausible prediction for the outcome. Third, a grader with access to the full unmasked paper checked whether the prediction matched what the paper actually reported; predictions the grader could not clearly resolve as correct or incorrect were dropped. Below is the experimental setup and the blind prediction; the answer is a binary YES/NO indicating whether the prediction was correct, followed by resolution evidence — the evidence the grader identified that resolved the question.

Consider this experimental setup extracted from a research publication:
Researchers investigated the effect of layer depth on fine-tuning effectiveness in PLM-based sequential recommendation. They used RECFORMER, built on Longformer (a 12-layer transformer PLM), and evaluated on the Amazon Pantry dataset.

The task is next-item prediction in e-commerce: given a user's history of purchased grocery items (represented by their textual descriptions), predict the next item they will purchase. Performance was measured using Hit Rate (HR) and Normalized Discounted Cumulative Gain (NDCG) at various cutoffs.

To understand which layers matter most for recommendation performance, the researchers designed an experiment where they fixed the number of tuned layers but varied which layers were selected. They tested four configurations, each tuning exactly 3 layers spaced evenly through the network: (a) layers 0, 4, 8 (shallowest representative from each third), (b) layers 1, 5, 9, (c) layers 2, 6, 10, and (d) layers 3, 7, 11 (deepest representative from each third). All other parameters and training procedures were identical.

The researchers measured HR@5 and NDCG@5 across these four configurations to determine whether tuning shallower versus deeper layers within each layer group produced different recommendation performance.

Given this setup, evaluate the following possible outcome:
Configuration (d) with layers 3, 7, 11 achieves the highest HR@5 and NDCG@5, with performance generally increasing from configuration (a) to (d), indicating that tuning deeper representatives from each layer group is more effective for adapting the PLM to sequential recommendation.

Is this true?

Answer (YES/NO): YES